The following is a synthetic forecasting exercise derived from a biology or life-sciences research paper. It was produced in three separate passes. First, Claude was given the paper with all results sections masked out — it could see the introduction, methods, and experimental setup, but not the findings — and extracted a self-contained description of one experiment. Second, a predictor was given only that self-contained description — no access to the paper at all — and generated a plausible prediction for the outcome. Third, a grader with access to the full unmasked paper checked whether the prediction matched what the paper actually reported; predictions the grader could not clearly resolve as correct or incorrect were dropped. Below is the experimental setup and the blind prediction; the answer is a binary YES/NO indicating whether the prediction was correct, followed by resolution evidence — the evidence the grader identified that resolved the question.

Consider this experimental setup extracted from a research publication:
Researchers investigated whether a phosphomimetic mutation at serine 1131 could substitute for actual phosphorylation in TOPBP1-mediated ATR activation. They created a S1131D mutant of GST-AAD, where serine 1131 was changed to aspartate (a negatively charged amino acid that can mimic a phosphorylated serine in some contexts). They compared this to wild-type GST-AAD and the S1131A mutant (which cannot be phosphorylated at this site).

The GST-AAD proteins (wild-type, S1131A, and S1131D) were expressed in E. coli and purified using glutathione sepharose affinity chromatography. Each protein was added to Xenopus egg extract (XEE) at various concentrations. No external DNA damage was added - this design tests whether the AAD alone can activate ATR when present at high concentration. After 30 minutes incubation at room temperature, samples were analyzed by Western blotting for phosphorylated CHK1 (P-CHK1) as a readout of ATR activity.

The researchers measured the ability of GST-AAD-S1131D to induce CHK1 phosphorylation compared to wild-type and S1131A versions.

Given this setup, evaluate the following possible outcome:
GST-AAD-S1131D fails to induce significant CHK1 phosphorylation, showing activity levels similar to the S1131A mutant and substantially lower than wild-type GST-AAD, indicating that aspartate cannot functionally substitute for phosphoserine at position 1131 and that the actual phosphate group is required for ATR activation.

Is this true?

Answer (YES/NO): NO